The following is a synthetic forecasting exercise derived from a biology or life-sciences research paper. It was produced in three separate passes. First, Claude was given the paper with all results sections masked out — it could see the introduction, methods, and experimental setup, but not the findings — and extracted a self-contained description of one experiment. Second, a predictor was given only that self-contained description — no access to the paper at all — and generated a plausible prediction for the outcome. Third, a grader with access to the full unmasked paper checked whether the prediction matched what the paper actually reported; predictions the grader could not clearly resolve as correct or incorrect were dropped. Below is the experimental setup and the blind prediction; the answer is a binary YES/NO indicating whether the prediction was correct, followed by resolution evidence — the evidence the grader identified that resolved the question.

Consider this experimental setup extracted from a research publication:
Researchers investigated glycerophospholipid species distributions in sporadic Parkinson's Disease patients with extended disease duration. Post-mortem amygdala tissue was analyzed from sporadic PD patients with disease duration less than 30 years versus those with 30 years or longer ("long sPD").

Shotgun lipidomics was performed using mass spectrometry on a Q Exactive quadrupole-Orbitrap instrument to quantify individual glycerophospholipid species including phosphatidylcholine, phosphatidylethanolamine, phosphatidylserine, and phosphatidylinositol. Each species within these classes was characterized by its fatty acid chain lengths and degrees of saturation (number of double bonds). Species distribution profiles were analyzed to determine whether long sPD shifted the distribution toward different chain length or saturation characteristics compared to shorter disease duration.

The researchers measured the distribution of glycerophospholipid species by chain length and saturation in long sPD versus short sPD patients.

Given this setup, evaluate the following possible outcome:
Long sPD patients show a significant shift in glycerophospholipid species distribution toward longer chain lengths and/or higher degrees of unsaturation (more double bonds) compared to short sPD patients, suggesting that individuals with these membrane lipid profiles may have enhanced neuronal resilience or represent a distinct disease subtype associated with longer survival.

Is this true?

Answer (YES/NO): NO